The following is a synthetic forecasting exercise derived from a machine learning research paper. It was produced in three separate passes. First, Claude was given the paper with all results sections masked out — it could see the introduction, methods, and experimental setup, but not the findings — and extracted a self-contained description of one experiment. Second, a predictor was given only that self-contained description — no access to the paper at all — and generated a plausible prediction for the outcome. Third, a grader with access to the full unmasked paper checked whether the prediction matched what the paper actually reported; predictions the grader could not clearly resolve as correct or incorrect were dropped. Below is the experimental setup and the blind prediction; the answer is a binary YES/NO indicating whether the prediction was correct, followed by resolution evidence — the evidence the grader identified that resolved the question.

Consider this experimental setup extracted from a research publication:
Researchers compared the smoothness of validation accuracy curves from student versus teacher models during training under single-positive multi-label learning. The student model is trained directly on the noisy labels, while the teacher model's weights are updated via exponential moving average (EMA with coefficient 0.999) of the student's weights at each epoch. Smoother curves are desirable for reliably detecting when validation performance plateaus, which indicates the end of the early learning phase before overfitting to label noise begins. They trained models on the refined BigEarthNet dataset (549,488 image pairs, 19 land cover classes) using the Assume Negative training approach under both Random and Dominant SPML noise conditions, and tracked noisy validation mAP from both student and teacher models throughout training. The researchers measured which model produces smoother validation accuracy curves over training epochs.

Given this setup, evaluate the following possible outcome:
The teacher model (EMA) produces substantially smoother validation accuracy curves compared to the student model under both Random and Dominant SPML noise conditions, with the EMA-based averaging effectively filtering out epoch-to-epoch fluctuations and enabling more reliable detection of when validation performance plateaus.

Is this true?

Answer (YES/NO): YES